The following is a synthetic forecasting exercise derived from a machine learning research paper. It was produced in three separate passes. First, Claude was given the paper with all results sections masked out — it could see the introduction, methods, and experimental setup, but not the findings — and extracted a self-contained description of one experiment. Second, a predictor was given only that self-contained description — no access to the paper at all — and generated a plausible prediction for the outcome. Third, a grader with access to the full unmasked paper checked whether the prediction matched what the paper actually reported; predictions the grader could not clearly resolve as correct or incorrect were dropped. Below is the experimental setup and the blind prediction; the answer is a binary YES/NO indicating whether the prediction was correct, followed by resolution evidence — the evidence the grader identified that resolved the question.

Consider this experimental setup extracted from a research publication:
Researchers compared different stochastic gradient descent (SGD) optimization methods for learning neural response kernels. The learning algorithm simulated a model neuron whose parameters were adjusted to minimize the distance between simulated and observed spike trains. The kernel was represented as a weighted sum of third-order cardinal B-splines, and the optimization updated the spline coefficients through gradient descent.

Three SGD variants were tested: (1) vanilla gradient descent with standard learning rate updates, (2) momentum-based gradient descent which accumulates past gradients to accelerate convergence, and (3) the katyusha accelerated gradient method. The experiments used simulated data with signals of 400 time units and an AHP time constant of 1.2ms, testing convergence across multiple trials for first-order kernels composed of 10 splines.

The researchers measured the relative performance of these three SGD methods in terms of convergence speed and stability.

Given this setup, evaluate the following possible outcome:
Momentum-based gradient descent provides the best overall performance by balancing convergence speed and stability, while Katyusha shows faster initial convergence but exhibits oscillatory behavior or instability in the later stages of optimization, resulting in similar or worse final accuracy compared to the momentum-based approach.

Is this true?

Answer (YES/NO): NO